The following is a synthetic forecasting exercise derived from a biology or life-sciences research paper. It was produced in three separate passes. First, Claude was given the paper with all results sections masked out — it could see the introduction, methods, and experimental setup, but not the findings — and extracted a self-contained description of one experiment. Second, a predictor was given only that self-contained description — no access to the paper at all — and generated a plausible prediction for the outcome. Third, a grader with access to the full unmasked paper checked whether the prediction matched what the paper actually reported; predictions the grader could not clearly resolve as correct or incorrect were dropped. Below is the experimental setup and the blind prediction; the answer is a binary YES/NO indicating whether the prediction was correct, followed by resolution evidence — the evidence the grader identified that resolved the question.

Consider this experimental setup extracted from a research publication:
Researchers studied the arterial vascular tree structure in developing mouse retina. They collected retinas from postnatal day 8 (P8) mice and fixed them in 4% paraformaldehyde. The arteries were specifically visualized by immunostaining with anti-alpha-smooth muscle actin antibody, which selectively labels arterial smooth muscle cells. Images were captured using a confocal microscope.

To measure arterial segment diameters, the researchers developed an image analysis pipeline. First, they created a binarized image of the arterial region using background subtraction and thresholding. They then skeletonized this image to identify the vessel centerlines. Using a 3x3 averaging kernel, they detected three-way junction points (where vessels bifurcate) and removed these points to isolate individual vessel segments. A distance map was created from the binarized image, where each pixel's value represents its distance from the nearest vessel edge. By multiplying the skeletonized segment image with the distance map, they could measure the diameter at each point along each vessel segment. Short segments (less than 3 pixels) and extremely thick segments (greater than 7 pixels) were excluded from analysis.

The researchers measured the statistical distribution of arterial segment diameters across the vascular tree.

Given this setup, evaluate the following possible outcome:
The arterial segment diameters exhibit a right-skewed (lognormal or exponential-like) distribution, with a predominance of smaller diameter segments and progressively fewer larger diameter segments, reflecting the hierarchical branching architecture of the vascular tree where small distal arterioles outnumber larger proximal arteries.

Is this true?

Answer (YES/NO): NO